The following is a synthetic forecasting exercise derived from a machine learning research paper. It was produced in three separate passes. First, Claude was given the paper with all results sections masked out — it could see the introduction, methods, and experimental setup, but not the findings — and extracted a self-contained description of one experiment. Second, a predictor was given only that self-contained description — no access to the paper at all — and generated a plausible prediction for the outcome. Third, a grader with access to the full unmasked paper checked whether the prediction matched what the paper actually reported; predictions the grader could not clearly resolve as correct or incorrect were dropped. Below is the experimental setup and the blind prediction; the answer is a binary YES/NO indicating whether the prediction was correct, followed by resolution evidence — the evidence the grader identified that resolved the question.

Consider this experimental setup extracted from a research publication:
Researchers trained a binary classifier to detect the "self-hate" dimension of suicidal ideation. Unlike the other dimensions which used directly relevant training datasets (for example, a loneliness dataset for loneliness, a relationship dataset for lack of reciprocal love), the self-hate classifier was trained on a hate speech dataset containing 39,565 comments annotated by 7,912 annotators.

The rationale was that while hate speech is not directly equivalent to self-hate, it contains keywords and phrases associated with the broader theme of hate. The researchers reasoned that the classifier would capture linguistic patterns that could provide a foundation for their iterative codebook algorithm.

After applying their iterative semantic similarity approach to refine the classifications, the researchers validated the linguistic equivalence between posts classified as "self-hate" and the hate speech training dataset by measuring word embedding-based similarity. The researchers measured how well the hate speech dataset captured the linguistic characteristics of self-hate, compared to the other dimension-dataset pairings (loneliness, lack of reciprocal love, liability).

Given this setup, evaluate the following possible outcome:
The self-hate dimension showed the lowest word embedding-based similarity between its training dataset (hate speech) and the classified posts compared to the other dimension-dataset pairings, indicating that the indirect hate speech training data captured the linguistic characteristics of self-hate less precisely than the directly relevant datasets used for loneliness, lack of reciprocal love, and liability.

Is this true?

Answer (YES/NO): NO